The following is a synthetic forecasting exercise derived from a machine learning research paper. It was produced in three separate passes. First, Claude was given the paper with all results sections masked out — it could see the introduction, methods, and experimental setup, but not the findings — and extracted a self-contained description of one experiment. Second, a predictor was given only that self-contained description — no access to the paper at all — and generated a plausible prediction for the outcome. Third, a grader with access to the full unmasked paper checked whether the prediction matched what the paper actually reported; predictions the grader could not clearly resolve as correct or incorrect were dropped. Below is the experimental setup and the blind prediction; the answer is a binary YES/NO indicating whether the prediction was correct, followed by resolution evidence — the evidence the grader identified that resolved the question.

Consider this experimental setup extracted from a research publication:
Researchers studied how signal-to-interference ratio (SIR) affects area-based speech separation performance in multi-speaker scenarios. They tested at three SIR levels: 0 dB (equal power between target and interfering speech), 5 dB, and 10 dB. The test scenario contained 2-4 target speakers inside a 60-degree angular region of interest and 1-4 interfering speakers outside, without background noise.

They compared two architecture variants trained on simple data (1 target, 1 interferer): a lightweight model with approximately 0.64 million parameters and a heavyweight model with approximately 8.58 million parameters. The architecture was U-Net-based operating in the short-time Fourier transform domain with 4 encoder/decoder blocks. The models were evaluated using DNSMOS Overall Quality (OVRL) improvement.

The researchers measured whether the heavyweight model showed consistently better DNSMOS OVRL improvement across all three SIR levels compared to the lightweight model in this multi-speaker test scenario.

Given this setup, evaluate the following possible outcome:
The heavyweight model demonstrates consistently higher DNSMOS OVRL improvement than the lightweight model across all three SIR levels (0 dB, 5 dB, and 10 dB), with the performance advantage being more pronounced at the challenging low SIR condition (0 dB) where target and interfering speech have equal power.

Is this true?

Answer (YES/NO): NO